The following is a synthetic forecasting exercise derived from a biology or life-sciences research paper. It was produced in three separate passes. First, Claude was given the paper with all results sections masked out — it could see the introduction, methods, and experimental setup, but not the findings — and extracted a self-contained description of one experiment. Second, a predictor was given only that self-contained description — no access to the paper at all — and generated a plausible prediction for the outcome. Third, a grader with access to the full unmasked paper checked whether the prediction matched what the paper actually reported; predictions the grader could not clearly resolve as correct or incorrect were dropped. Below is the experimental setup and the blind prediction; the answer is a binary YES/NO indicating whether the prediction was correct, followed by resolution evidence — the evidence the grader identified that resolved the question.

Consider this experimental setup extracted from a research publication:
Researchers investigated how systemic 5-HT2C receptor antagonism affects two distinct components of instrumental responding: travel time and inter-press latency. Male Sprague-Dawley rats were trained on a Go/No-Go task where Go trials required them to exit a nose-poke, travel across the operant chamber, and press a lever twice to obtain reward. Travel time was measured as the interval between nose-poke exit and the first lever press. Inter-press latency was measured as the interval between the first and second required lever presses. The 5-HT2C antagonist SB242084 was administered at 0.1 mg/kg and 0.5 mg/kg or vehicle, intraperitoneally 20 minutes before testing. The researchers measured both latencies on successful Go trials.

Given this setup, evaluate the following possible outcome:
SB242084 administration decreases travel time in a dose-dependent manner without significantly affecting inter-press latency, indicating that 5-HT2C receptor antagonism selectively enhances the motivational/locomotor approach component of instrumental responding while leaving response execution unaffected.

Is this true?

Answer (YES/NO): NO